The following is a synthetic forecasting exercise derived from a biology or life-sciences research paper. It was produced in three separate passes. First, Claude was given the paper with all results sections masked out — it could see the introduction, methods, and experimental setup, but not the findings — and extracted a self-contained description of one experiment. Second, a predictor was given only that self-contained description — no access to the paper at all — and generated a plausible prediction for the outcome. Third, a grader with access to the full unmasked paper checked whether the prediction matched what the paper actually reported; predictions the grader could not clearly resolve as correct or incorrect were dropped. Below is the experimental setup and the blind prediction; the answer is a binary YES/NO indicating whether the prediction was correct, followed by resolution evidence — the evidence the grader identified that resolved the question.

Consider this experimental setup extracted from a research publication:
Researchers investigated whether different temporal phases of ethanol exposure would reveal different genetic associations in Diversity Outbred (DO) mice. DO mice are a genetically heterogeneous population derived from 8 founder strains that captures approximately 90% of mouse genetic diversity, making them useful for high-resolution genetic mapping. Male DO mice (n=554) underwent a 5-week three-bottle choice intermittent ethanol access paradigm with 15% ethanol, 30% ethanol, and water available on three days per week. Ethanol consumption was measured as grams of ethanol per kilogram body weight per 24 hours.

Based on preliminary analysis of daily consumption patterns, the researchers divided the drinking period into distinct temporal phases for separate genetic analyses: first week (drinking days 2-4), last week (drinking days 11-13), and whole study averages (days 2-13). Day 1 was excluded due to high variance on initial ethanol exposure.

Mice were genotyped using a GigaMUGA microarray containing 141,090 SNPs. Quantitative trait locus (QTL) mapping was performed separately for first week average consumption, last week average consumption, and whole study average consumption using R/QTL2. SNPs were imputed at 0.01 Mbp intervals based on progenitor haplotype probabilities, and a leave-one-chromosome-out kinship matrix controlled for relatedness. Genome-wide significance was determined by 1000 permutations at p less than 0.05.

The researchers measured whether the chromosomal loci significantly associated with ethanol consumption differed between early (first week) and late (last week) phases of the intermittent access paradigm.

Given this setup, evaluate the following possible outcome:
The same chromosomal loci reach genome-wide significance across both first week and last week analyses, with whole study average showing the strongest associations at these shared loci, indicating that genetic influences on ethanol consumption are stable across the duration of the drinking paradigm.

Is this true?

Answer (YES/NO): NO